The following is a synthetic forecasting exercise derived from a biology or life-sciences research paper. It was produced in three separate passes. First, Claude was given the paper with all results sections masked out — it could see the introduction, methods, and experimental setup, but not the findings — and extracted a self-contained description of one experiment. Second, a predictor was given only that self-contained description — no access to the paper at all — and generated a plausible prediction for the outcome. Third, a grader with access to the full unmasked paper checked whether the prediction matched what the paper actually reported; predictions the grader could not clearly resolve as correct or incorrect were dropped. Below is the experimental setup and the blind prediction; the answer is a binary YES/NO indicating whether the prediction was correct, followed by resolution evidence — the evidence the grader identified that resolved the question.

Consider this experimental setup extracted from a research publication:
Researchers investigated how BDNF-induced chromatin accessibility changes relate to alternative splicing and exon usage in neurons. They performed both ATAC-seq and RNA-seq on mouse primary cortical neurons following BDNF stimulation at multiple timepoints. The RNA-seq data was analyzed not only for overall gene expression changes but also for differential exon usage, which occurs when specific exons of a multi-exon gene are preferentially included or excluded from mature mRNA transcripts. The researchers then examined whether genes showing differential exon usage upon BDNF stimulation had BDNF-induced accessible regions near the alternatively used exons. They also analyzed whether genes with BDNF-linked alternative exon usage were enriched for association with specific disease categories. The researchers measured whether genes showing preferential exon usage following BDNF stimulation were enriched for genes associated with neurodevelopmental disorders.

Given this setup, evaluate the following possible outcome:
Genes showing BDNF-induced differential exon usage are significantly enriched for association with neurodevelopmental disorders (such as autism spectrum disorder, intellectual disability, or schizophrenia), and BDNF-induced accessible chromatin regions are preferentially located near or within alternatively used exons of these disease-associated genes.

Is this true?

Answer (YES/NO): NO